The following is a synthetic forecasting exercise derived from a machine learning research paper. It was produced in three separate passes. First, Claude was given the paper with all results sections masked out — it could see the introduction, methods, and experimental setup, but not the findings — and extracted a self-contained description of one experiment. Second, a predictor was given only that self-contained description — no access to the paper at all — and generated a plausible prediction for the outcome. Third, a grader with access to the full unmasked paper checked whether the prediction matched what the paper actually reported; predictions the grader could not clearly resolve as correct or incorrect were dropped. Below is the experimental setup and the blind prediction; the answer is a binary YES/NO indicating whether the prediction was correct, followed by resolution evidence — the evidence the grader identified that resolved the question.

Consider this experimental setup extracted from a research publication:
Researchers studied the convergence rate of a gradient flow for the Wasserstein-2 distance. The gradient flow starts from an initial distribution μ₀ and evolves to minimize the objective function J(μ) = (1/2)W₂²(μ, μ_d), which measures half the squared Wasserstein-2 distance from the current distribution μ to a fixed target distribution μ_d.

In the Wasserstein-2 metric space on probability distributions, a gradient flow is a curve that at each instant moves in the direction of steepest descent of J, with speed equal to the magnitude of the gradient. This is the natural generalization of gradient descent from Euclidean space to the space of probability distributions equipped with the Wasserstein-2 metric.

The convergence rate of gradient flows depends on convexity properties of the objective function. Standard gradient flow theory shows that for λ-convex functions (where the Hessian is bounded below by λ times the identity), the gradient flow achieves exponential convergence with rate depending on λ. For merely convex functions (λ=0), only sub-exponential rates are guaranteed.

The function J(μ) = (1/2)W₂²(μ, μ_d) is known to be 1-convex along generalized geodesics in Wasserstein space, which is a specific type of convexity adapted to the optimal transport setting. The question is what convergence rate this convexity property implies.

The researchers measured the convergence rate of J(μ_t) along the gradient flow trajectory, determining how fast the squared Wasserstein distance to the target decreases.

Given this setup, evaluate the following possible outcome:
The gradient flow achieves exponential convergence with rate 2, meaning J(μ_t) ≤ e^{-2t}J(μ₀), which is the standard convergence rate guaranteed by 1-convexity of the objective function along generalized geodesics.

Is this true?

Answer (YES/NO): YES